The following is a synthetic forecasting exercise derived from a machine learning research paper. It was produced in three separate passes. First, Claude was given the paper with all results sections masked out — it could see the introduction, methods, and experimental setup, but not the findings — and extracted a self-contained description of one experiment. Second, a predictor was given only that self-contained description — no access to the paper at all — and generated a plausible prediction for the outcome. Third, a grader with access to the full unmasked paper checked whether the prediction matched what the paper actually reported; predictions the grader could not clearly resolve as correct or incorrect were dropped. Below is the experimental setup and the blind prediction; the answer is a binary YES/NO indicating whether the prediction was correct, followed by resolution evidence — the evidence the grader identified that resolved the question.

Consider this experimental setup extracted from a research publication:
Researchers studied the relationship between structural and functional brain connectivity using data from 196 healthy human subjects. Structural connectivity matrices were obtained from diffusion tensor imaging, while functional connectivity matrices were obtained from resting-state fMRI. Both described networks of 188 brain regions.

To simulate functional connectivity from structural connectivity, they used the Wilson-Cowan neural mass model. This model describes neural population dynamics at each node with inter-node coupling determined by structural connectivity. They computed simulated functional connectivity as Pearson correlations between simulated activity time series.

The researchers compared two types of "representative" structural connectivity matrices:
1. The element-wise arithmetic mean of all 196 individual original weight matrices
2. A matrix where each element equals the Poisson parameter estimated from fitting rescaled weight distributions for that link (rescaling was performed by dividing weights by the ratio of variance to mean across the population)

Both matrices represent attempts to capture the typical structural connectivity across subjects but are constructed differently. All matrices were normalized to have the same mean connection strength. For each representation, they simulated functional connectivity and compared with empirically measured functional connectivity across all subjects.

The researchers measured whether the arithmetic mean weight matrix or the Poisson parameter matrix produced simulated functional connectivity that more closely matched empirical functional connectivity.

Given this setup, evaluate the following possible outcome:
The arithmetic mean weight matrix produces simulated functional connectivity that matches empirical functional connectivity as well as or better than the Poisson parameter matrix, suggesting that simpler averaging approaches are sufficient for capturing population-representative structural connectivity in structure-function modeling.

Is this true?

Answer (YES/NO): NO